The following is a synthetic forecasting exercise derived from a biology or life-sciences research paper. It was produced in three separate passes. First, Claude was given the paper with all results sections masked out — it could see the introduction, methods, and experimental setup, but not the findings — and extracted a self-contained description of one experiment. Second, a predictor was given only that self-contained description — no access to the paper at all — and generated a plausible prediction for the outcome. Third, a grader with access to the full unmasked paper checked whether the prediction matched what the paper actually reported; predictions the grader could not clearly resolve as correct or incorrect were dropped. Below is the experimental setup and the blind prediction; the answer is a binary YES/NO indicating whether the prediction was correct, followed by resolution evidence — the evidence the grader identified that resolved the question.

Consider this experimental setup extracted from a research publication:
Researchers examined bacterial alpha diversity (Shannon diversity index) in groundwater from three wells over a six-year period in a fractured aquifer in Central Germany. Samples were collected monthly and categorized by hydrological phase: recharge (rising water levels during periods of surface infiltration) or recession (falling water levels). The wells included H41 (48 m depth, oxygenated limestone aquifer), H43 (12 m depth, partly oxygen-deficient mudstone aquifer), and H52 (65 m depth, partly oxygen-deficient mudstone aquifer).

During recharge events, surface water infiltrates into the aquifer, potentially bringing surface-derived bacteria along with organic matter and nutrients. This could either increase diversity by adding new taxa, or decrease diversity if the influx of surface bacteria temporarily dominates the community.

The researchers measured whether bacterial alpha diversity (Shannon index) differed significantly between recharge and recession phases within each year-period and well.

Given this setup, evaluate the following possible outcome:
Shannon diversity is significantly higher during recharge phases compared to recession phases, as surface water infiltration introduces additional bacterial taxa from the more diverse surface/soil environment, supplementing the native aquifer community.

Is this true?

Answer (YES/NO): NO